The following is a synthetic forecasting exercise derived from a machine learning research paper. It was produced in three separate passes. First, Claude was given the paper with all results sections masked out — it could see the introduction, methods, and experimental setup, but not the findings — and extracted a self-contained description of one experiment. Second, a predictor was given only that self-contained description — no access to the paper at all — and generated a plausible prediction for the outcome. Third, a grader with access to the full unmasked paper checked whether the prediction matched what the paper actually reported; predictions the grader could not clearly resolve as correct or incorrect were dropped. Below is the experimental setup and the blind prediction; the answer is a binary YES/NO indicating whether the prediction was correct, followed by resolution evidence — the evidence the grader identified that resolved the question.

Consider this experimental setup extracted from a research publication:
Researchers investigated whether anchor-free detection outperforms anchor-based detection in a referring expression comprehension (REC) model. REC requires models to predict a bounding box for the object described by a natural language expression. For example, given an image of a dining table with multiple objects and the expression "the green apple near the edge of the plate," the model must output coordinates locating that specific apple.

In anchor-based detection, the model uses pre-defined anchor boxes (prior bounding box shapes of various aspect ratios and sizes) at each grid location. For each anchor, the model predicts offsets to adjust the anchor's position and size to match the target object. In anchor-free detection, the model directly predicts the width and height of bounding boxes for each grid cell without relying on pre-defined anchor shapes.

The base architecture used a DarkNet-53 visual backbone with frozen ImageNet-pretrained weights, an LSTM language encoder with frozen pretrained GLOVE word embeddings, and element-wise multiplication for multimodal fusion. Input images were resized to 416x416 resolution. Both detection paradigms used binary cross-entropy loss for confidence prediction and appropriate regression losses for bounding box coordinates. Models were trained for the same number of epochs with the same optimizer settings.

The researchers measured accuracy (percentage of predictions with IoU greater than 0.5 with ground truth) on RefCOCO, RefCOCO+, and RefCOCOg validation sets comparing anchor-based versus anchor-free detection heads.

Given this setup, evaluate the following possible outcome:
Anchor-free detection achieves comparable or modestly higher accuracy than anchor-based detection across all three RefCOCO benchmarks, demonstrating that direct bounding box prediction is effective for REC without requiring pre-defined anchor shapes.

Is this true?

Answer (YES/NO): YES